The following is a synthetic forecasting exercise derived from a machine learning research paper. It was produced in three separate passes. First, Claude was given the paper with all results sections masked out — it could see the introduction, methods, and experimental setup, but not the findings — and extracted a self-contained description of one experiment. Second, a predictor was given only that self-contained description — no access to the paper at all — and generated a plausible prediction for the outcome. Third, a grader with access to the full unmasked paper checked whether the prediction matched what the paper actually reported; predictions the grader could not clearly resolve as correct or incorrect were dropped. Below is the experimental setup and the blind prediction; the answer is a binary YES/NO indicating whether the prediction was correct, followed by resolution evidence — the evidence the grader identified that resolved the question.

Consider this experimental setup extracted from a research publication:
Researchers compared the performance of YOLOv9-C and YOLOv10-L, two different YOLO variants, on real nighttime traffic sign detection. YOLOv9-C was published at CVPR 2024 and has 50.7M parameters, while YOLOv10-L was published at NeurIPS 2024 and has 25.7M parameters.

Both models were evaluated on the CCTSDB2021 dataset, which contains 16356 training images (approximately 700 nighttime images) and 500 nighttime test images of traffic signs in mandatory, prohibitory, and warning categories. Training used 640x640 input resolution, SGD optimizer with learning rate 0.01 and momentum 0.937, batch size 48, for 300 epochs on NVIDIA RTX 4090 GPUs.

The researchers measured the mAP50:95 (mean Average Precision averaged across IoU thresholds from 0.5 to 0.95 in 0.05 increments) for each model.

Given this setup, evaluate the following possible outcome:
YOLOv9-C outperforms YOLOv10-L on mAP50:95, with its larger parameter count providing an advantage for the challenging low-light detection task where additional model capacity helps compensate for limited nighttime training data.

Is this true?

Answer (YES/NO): YES